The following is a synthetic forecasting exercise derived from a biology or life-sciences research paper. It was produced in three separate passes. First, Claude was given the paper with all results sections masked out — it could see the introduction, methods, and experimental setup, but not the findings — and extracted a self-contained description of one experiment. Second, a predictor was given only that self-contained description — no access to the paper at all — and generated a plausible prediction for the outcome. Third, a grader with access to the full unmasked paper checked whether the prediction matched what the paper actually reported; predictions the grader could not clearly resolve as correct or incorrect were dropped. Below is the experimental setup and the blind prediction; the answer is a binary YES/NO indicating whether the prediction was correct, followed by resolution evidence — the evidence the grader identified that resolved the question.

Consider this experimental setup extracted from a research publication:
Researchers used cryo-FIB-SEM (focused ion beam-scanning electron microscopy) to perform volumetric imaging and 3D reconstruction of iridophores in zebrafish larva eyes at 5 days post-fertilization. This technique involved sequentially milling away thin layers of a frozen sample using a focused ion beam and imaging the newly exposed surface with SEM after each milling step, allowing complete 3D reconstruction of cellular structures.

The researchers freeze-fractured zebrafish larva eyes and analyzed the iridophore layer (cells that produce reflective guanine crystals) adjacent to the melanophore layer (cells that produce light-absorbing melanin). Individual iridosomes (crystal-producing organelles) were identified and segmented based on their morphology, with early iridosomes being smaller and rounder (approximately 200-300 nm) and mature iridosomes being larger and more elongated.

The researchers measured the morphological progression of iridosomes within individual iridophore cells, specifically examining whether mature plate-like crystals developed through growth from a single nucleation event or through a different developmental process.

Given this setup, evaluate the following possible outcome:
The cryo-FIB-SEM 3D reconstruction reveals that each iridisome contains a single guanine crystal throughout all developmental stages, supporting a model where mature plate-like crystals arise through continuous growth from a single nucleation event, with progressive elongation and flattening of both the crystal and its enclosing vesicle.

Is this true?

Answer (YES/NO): NO